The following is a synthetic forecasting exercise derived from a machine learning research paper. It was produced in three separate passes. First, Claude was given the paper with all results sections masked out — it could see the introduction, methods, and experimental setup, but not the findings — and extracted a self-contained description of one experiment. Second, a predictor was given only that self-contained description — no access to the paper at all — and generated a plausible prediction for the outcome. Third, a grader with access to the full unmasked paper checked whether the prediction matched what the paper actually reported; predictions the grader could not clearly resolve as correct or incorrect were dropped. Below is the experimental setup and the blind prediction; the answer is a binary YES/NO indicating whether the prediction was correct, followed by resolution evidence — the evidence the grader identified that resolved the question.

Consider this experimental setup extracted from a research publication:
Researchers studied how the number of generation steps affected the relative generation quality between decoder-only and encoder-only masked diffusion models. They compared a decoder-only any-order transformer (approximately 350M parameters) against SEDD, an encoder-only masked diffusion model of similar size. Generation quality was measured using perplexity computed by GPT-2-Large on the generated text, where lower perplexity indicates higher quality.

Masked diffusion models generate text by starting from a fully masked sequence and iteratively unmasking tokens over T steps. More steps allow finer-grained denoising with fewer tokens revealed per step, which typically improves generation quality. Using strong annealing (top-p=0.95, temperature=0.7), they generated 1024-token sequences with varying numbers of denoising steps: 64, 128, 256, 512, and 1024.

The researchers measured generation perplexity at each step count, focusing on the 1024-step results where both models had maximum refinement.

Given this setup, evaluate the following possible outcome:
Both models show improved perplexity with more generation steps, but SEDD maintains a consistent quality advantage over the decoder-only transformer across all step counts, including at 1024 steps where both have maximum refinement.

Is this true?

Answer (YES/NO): NO